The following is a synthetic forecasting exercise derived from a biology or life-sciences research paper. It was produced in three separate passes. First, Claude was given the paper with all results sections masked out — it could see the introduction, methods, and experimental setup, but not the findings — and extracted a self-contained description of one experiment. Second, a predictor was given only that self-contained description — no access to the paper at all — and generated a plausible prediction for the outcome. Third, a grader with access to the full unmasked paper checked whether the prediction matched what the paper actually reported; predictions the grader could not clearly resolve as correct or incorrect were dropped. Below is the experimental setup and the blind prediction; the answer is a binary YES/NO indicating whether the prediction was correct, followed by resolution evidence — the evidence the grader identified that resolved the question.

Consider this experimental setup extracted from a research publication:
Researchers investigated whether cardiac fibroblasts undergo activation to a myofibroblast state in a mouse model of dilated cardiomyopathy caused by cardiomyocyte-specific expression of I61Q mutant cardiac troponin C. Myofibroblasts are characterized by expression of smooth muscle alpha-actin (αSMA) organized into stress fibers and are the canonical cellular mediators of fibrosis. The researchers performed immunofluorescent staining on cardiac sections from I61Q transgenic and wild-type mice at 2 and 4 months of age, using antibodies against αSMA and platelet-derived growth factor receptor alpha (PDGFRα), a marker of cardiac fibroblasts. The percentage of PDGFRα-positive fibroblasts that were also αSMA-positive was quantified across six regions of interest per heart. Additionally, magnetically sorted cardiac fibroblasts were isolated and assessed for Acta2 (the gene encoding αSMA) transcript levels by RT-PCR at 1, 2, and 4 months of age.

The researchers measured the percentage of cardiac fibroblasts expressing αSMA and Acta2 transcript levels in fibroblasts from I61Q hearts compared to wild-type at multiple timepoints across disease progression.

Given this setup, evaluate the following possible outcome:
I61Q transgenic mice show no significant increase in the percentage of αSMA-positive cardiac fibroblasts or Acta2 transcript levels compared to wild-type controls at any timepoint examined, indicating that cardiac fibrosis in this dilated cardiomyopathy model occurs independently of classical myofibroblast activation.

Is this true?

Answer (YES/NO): YES